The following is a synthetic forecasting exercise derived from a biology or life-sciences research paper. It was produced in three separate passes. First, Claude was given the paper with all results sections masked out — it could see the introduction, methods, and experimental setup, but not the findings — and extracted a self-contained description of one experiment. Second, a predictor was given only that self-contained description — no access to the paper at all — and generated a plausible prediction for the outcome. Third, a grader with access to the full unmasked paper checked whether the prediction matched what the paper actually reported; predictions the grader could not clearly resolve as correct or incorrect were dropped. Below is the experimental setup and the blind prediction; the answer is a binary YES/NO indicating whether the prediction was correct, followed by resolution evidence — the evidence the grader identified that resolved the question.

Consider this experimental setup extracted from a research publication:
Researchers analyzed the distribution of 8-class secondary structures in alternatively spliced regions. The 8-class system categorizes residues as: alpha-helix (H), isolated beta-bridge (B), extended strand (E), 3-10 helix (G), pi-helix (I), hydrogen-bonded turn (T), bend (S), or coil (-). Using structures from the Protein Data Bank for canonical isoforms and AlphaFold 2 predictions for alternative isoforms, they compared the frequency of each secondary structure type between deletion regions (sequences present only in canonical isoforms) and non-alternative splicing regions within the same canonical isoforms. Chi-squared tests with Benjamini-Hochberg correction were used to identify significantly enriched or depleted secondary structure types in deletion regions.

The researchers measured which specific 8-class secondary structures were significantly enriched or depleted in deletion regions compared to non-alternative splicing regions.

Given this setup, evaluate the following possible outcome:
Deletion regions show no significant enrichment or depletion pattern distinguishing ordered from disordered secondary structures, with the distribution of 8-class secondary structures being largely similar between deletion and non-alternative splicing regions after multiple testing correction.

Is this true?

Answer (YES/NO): NO